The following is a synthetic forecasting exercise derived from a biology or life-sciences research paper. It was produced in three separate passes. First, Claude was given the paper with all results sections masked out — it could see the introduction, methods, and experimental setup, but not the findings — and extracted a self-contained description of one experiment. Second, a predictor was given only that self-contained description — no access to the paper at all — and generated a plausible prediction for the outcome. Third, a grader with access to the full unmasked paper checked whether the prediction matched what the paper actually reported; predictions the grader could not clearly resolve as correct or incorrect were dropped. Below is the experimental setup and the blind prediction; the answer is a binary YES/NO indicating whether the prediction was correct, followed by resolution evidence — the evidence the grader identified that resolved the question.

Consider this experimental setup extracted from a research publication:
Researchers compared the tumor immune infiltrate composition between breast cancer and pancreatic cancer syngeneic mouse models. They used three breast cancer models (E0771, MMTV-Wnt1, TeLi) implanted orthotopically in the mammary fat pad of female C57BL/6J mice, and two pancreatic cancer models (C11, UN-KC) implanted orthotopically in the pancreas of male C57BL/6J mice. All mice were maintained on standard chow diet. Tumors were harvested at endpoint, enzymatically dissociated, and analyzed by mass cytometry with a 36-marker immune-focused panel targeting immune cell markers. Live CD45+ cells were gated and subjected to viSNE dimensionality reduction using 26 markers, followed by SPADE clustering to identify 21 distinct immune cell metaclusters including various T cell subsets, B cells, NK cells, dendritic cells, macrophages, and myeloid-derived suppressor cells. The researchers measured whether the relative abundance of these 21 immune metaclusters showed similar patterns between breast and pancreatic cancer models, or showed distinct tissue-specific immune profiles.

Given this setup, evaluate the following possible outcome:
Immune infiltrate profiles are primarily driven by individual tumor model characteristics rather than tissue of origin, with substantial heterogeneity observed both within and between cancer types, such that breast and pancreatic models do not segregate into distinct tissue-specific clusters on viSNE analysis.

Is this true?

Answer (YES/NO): NO